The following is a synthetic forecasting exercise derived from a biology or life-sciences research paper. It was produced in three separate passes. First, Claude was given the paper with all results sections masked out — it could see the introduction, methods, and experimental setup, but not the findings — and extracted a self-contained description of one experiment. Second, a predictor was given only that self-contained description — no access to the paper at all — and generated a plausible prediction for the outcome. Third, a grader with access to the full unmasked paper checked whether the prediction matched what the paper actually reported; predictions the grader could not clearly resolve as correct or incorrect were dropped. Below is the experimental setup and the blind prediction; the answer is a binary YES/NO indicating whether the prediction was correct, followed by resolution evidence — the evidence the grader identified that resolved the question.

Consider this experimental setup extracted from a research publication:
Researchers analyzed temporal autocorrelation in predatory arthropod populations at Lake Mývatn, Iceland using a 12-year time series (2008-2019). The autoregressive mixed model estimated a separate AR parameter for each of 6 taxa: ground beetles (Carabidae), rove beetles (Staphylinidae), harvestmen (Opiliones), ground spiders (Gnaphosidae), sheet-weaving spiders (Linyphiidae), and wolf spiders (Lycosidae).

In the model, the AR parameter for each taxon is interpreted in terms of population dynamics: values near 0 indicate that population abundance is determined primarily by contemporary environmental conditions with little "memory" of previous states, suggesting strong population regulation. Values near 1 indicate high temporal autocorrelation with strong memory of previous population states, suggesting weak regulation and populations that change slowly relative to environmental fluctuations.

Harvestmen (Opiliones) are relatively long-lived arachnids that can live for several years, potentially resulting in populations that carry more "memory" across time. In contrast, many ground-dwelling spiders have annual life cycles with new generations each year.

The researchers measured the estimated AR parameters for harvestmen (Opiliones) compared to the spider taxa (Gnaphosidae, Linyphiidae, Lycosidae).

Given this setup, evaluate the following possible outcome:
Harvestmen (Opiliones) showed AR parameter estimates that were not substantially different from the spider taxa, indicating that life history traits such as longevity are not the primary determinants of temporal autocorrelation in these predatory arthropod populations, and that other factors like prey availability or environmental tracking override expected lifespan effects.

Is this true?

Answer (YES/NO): YES